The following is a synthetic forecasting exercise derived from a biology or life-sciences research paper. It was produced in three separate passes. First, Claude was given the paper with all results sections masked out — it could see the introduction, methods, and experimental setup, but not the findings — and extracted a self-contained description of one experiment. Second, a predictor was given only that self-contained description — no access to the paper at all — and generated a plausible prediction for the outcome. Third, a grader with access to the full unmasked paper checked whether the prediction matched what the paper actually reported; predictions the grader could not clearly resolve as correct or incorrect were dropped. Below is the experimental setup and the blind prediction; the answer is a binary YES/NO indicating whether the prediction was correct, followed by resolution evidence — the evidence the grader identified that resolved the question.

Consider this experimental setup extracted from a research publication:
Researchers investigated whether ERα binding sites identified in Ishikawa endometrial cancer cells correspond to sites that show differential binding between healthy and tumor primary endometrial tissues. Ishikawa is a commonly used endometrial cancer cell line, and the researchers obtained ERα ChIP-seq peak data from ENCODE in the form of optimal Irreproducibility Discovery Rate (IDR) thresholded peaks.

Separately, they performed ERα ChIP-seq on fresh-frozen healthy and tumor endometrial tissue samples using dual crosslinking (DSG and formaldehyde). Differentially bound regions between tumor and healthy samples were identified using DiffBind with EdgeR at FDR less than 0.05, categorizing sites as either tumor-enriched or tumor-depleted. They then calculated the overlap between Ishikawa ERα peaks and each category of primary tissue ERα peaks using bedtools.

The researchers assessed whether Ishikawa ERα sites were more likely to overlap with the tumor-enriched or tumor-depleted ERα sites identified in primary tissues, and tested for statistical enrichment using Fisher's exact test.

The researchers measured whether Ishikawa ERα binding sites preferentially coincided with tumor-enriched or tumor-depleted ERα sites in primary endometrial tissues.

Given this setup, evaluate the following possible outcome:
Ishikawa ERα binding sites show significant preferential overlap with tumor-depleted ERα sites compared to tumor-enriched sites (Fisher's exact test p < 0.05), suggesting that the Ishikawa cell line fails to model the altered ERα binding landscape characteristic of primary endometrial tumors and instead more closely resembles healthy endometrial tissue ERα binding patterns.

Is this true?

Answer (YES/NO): NO